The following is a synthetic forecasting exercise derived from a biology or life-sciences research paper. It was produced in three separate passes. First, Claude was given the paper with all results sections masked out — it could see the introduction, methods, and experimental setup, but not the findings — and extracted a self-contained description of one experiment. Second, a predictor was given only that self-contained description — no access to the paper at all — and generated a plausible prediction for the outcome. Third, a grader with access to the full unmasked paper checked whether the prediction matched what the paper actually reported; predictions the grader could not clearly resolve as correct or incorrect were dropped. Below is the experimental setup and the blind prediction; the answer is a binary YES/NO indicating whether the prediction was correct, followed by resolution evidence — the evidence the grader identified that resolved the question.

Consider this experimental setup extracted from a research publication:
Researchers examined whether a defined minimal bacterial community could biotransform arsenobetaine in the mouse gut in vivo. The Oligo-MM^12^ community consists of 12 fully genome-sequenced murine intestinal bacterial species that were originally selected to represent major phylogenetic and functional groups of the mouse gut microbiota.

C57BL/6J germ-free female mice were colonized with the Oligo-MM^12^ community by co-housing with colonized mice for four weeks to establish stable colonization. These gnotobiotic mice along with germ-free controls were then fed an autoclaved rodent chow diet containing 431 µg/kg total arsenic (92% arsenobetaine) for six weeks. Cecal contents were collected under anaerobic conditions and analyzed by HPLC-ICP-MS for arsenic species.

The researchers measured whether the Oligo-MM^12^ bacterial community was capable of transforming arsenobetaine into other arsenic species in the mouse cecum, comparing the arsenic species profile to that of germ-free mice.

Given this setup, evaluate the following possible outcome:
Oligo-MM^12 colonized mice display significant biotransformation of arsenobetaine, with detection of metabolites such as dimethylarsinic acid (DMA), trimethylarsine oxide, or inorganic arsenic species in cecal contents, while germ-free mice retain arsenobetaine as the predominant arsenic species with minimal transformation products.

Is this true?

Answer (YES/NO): NO